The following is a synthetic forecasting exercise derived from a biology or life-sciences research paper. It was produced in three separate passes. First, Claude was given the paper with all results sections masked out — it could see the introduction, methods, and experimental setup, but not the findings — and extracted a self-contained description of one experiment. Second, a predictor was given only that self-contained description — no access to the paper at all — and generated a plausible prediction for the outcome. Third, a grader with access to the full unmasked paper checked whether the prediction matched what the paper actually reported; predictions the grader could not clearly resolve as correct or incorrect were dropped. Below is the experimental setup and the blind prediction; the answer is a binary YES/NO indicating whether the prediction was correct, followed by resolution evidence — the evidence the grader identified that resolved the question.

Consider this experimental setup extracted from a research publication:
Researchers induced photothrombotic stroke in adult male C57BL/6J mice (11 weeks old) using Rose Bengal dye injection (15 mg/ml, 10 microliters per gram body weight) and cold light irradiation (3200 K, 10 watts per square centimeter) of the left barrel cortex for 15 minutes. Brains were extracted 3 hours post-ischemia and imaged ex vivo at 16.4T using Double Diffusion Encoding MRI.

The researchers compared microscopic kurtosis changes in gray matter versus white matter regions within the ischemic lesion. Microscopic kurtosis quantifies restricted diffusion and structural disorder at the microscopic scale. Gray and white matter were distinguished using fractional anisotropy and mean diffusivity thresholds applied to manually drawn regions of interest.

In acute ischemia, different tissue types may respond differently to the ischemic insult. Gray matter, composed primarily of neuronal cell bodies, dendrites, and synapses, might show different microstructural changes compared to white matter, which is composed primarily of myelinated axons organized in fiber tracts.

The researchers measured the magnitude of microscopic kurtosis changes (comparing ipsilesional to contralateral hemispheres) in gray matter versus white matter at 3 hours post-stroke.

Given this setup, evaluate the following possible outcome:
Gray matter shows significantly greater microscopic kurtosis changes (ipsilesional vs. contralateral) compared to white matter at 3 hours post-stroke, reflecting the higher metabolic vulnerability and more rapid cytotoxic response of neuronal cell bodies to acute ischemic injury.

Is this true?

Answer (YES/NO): NO